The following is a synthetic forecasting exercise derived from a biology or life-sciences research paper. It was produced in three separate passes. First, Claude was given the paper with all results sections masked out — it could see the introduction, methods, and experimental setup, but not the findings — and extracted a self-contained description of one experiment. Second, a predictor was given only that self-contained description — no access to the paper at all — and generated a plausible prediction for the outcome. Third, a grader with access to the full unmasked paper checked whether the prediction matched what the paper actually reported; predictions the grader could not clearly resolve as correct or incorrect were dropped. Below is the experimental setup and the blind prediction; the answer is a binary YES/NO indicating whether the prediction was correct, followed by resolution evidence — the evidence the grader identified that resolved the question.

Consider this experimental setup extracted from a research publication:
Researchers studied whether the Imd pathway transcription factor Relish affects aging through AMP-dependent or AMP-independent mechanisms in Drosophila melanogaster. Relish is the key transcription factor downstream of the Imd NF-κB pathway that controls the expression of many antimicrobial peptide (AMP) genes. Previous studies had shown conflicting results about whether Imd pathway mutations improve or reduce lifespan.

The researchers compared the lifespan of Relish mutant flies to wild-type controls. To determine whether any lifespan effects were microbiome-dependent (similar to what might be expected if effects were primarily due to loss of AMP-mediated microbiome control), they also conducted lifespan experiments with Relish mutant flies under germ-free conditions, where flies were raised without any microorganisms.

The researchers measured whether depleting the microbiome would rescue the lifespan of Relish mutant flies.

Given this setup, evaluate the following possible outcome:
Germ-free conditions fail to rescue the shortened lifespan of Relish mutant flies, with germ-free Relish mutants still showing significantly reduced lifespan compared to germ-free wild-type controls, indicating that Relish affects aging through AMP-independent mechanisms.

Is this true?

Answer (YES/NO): YES